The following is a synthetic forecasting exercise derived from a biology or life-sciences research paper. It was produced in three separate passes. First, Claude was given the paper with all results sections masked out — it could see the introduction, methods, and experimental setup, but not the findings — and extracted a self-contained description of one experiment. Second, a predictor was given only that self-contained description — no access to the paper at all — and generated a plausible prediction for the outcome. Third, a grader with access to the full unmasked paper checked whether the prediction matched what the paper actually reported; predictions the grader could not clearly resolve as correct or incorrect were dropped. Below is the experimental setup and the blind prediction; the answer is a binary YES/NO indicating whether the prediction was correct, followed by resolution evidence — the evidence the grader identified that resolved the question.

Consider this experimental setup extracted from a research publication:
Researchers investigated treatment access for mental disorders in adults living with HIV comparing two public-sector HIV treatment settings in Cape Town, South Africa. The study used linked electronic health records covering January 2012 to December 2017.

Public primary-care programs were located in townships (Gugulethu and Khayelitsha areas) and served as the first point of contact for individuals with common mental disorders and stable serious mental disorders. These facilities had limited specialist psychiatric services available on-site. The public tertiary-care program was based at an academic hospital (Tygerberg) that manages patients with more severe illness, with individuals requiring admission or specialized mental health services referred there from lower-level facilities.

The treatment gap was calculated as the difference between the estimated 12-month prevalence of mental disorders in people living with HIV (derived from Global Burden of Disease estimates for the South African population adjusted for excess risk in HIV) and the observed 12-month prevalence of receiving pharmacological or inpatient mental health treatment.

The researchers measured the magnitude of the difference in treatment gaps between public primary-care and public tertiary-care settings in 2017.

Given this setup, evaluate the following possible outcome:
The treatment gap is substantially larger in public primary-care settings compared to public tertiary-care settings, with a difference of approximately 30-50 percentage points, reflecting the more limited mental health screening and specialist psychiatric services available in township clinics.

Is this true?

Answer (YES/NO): YES